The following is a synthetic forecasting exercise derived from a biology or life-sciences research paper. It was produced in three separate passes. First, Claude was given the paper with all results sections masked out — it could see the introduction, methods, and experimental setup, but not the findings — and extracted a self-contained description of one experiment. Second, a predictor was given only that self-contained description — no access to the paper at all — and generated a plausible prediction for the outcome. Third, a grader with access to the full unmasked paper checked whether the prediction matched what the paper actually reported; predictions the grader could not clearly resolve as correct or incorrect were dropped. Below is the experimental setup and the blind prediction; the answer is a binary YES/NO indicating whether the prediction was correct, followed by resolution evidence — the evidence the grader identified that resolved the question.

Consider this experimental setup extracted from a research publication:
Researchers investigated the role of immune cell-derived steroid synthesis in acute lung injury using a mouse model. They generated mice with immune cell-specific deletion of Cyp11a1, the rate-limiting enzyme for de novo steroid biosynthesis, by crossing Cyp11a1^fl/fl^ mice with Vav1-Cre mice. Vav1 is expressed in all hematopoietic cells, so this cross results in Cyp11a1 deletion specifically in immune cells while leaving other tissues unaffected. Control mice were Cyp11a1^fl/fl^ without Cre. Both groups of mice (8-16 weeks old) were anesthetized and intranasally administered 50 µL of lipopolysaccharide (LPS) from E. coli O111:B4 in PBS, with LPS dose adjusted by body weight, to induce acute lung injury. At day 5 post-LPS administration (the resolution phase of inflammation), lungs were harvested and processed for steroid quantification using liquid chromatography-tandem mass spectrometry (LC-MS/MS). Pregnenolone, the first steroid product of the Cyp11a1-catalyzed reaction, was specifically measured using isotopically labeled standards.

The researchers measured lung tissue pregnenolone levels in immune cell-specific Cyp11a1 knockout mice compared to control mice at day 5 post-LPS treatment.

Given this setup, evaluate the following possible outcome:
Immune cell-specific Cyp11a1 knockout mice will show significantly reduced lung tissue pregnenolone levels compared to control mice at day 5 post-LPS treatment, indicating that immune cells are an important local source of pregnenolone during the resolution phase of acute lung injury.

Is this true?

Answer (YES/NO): NO